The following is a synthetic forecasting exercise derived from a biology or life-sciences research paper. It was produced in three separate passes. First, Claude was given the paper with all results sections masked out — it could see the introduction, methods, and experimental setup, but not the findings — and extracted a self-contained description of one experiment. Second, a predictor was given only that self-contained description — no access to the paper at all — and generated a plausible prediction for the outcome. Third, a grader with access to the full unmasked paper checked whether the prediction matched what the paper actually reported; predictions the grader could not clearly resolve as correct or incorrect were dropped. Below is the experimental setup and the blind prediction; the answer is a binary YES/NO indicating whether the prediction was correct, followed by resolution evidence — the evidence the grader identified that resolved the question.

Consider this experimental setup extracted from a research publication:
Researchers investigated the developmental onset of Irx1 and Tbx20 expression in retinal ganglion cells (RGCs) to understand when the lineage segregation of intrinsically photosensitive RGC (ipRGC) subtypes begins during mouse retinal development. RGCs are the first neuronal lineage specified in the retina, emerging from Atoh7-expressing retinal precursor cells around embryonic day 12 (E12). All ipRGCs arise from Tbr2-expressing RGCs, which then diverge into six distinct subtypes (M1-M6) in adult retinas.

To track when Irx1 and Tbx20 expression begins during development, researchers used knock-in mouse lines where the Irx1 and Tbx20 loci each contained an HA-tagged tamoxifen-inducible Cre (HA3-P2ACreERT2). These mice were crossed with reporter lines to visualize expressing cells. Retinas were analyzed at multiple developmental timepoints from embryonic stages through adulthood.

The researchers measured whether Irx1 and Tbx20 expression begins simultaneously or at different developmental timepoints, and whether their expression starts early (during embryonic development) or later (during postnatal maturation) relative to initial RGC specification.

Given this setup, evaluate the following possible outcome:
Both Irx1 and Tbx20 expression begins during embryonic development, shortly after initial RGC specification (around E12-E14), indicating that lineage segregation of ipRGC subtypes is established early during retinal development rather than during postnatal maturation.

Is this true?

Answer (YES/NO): YES